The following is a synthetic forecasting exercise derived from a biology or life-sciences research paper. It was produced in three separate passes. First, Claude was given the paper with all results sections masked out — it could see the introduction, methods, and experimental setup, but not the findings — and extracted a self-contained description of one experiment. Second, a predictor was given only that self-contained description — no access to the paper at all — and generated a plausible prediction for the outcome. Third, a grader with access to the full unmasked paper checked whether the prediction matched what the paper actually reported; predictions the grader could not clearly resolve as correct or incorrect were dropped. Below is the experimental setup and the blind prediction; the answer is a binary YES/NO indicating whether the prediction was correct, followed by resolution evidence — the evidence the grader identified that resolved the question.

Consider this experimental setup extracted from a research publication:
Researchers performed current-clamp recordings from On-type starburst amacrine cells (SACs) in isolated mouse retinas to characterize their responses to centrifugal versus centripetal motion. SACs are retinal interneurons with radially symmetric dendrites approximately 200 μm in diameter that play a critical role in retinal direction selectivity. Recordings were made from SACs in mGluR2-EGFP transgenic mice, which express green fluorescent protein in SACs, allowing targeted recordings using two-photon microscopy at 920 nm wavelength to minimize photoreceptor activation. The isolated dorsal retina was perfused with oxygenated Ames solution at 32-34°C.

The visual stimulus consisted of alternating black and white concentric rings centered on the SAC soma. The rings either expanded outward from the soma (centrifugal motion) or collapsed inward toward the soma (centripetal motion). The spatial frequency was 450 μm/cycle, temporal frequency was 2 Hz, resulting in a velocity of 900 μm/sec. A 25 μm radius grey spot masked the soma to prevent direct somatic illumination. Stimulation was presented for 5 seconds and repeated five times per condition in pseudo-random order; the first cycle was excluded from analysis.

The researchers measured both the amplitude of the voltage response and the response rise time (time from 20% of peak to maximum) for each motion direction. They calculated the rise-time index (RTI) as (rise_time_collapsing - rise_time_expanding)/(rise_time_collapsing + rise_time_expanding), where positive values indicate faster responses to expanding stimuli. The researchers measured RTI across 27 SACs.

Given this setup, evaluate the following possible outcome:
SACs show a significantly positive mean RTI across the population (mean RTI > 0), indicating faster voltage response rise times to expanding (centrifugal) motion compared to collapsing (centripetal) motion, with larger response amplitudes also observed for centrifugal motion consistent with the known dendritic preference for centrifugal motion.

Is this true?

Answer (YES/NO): YES